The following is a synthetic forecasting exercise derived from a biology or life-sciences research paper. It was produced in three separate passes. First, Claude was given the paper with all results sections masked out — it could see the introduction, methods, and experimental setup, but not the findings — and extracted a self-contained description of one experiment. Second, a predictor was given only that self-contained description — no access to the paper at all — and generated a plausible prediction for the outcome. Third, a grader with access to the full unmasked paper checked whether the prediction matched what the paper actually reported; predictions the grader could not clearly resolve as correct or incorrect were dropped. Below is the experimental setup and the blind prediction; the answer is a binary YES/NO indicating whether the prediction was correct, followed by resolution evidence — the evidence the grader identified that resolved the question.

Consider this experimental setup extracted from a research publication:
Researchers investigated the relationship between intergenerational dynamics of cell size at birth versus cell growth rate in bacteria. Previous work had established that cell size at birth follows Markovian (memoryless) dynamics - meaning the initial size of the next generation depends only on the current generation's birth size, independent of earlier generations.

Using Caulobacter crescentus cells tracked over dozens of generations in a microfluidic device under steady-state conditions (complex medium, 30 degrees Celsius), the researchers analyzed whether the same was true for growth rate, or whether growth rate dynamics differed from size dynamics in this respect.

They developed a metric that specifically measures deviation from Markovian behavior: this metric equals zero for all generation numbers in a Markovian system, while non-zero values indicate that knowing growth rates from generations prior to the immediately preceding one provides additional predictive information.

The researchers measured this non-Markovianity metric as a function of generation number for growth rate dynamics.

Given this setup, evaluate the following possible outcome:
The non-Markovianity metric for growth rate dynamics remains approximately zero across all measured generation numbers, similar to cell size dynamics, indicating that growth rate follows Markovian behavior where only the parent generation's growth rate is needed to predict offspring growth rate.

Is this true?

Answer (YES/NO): NO